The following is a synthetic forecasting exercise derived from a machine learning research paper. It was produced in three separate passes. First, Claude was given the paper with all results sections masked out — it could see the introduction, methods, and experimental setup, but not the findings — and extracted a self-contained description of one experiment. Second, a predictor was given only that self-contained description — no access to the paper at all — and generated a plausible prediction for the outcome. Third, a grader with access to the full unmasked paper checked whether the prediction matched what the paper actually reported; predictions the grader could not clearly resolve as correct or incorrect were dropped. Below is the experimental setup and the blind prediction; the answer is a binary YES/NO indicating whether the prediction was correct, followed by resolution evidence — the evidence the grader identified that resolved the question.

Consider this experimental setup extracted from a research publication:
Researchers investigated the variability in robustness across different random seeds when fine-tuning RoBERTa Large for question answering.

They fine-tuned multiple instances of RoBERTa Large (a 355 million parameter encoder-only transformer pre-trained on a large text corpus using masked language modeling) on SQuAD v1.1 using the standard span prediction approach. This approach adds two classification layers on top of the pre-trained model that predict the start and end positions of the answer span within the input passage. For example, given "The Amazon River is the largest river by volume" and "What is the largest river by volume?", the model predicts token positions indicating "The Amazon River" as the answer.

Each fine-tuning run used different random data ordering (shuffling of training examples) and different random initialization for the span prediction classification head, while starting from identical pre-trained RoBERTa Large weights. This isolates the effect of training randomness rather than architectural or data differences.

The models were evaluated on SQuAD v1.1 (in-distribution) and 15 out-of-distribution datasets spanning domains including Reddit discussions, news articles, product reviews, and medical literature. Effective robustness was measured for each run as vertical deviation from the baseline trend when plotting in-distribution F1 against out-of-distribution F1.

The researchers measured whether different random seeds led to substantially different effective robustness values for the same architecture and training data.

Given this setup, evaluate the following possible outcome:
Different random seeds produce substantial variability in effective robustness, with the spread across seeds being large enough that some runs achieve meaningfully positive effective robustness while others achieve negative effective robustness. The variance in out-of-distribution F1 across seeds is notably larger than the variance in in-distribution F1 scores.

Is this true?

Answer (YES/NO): NO